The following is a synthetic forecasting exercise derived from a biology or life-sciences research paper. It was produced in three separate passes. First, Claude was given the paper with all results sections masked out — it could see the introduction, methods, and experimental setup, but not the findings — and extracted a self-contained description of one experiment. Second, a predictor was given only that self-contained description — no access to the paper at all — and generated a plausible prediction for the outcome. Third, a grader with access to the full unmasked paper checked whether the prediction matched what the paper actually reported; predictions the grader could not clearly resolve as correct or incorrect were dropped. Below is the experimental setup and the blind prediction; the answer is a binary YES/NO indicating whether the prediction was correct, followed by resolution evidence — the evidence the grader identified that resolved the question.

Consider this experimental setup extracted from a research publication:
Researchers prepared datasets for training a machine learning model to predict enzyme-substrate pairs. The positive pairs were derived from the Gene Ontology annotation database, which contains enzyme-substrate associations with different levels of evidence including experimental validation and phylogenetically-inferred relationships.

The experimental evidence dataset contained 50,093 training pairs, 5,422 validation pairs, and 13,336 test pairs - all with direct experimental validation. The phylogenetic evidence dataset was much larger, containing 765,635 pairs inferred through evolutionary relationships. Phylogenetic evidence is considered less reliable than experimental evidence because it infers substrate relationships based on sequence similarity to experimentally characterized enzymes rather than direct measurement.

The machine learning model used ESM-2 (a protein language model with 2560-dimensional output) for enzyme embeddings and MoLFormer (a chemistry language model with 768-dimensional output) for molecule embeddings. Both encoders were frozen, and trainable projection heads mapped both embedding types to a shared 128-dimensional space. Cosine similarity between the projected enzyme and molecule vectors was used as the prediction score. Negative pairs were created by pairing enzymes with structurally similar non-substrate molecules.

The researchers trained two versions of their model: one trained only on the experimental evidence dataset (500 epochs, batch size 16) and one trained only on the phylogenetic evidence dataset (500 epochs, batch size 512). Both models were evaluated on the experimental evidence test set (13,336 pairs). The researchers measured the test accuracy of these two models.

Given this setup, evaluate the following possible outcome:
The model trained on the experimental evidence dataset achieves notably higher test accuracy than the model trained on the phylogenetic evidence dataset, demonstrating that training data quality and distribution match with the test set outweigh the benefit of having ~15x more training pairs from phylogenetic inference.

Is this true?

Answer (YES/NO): NO